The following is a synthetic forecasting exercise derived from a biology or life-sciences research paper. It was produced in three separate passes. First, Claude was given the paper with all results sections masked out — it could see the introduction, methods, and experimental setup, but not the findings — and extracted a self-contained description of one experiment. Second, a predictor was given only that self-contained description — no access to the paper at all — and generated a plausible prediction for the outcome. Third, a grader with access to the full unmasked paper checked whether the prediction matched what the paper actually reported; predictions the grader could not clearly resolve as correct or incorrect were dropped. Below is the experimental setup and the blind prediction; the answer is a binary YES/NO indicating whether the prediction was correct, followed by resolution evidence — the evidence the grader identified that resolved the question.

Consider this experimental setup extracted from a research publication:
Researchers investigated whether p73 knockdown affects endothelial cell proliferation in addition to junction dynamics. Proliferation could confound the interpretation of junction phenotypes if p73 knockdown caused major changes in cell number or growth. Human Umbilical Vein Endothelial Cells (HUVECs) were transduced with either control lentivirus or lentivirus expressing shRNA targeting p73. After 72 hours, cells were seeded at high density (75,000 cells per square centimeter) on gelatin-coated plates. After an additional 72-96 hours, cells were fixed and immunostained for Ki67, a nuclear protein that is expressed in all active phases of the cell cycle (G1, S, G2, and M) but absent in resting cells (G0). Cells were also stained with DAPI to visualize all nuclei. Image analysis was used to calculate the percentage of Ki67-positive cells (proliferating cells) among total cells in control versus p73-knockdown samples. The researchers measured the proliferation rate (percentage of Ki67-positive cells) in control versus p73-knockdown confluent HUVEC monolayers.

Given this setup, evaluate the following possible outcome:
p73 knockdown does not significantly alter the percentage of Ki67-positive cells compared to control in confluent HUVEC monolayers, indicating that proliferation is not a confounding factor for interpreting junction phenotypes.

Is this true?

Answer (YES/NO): NO